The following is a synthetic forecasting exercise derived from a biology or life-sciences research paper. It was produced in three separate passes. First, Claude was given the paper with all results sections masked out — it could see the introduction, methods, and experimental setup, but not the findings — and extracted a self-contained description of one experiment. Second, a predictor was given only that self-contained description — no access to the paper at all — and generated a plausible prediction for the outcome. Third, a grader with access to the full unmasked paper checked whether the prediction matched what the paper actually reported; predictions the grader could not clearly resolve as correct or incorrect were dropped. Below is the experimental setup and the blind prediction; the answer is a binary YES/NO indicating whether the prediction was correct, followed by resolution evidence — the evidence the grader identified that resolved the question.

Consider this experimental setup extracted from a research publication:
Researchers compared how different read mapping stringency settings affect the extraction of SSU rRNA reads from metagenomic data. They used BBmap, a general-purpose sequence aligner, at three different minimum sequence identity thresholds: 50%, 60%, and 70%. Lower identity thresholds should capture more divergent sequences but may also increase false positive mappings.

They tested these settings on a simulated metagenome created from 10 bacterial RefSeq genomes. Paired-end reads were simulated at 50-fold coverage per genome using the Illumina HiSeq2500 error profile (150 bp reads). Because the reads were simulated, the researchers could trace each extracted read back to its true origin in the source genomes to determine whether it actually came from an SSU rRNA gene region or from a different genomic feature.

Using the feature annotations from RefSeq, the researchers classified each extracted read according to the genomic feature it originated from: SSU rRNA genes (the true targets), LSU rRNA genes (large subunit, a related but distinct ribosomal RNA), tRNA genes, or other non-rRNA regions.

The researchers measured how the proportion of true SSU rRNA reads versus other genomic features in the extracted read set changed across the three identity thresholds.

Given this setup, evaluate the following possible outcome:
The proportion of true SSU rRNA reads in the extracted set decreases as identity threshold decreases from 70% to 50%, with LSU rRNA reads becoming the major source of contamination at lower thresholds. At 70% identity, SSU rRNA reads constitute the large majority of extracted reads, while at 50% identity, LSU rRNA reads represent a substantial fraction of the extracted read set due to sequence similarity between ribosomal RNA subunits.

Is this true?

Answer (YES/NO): NO